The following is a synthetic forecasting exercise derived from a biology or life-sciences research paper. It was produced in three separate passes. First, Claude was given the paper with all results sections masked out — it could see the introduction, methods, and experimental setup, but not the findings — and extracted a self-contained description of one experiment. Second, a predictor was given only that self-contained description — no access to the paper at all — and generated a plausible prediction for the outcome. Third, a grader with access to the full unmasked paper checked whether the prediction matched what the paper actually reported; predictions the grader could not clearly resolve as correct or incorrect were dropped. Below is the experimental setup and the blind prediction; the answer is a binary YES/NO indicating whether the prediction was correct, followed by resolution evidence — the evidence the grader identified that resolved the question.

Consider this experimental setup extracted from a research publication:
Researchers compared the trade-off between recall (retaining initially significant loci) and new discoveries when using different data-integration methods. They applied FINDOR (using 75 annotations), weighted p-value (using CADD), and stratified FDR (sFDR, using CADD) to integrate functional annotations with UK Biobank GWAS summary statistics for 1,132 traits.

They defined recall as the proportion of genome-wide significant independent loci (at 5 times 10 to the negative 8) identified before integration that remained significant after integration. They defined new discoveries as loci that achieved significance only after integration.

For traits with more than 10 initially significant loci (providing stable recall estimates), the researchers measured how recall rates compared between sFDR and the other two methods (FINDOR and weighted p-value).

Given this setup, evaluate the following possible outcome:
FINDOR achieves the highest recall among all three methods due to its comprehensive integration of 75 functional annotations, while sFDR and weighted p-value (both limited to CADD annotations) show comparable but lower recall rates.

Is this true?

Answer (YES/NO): NO